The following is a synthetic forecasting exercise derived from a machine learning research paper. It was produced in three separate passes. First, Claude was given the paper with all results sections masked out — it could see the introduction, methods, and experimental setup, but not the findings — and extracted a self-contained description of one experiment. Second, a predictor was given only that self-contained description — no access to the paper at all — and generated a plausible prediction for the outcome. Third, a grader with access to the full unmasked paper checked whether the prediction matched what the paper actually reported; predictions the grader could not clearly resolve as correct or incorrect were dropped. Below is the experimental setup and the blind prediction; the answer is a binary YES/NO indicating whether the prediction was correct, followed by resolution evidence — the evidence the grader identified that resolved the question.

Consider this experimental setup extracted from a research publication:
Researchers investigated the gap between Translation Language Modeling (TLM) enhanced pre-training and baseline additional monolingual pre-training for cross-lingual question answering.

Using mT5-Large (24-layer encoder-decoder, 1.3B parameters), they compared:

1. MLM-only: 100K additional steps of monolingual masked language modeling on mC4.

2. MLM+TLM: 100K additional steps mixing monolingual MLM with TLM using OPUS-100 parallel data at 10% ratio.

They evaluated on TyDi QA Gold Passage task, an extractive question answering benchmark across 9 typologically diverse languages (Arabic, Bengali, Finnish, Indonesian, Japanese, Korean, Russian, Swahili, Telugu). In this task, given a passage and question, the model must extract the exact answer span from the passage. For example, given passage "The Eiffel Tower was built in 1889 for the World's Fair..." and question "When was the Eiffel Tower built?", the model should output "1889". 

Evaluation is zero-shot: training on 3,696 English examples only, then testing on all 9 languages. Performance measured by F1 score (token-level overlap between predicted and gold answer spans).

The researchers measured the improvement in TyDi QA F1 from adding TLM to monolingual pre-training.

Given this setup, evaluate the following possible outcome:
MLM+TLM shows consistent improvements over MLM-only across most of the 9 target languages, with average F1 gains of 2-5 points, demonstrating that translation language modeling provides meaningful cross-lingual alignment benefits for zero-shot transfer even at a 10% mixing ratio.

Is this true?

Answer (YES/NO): NO